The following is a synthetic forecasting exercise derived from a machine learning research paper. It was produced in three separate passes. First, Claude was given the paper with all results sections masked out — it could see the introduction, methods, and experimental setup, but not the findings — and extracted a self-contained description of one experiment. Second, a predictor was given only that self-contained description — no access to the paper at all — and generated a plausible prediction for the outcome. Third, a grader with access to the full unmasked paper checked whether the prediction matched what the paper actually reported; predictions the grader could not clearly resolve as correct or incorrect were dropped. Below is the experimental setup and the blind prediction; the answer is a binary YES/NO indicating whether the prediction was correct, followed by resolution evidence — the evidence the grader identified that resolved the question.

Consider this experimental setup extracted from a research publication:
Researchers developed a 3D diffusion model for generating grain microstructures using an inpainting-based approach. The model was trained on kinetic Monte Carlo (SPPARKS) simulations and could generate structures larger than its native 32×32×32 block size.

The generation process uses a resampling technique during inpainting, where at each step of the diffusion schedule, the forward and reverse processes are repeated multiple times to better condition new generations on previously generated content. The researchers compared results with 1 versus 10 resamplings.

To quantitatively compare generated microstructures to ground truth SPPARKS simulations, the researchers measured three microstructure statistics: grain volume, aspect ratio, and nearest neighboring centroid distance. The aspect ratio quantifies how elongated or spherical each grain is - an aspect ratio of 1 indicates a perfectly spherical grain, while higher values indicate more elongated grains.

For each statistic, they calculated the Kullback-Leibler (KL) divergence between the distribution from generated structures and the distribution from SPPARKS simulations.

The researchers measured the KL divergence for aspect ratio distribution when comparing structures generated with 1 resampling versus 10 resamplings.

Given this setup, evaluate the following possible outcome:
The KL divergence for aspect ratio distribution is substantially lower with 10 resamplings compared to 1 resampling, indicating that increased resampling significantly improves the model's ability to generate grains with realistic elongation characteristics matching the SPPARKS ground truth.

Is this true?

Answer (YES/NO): YES